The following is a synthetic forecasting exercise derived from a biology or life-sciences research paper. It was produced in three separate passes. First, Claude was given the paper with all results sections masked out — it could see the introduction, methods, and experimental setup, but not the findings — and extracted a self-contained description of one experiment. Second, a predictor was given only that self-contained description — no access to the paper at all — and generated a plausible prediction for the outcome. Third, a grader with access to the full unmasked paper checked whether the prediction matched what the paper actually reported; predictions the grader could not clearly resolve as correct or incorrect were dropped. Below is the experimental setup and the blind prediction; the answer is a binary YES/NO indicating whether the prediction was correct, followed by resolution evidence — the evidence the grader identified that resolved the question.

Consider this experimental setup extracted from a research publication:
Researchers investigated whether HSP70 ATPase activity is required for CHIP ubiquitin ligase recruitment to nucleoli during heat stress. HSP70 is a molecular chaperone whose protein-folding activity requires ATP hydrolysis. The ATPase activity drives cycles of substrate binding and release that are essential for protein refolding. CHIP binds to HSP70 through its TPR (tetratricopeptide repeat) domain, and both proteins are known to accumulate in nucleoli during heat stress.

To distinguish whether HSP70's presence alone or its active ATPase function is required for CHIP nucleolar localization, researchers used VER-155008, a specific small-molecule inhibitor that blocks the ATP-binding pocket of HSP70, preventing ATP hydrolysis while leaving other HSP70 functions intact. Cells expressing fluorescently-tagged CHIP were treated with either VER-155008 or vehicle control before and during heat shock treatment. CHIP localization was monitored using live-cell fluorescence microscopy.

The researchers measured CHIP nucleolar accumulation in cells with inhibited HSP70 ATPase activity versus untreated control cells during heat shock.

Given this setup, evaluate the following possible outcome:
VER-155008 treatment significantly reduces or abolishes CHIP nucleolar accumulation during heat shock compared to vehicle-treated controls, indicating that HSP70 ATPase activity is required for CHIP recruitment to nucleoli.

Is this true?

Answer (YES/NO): NO